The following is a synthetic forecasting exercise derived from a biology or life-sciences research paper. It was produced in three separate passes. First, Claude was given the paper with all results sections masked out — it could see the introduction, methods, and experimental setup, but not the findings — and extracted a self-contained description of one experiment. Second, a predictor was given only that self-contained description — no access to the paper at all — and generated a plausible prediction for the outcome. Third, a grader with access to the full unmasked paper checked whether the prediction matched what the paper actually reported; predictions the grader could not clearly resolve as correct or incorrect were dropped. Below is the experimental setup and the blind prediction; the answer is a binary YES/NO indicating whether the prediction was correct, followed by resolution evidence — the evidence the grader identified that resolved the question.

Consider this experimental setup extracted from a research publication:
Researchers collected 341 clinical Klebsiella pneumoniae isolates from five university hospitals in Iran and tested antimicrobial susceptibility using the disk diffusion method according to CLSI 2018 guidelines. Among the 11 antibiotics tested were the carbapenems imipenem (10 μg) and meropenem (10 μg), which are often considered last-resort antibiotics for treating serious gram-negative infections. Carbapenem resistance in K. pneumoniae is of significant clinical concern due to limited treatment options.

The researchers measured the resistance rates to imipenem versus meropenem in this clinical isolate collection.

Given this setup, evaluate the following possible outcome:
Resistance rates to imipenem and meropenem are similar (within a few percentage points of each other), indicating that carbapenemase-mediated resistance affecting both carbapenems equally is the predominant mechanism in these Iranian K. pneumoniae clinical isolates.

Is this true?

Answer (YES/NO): NO